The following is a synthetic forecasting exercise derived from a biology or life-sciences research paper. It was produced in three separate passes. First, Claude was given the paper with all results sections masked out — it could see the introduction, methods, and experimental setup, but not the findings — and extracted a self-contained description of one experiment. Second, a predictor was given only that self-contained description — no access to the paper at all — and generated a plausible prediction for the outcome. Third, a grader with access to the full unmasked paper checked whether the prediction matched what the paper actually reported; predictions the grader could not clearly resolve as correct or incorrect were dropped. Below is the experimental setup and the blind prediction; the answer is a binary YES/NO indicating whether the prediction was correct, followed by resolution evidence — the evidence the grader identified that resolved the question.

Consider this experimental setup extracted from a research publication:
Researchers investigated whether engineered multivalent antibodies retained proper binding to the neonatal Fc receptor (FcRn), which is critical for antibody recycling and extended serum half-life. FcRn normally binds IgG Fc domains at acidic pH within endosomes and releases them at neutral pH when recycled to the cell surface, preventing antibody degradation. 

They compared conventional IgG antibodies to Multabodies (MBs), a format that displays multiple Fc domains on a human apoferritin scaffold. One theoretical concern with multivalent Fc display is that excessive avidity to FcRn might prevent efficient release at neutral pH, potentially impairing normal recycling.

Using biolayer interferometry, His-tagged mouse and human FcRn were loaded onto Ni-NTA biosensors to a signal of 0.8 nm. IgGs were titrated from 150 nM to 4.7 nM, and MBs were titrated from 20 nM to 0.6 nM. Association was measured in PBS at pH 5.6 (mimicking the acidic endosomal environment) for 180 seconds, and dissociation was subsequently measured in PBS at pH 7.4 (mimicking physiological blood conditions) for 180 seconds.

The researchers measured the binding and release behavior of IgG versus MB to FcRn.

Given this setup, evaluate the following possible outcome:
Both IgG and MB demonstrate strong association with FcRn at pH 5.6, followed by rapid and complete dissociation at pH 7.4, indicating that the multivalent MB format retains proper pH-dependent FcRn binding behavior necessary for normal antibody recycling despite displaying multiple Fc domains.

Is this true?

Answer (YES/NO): YES